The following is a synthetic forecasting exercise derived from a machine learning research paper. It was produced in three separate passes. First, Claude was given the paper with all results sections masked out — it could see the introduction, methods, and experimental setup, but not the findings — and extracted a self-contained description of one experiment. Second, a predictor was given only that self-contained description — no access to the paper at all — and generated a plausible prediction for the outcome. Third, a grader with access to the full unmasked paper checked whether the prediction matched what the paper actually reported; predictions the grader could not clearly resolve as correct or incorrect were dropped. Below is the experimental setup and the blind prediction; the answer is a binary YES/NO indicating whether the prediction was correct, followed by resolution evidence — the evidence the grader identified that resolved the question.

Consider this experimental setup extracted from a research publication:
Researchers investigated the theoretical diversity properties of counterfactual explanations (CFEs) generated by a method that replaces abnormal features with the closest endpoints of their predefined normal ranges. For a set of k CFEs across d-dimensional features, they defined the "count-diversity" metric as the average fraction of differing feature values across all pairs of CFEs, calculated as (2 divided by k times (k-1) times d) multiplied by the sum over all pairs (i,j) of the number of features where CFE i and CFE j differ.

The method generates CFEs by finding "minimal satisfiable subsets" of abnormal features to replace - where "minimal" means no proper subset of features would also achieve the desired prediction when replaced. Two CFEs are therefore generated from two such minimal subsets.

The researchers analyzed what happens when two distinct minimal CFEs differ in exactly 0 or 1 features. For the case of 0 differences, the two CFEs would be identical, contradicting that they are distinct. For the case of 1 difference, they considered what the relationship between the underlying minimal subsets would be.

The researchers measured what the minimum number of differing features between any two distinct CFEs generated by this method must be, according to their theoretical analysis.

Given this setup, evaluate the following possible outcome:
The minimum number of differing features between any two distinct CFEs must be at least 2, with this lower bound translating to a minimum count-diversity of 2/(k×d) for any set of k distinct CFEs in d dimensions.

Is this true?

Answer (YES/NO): NO